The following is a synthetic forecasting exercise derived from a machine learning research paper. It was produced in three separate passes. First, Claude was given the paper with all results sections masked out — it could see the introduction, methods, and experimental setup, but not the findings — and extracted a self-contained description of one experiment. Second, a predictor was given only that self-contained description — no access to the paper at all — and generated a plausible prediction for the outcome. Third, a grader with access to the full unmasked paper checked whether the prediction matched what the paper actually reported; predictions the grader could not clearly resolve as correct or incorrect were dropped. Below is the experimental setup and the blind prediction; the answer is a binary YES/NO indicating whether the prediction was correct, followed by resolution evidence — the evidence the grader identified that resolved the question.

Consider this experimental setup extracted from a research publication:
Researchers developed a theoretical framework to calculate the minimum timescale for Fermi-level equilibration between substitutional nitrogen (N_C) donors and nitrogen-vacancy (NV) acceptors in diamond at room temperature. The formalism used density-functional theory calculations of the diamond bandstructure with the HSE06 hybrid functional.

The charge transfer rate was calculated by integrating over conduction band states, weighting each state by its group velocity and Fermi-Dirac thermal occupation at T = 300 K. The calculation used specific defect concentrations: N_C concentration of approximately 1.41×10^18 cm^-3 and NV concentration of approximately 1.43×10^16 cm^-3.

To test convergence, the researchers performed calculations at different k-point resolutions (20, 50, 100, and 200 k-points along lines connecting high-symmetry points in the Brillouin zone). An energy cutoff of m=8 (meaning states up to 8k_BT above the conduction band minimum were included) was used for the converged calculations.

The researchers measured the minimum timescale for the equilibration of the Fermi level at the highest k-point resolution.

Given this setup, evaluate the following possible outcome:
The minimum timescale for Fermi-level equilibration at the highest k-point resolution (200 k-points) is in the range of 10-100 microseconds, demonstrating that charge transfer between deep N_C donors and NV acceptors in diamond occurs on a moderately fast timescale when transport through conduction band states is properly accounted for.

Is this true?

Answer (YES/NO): NO